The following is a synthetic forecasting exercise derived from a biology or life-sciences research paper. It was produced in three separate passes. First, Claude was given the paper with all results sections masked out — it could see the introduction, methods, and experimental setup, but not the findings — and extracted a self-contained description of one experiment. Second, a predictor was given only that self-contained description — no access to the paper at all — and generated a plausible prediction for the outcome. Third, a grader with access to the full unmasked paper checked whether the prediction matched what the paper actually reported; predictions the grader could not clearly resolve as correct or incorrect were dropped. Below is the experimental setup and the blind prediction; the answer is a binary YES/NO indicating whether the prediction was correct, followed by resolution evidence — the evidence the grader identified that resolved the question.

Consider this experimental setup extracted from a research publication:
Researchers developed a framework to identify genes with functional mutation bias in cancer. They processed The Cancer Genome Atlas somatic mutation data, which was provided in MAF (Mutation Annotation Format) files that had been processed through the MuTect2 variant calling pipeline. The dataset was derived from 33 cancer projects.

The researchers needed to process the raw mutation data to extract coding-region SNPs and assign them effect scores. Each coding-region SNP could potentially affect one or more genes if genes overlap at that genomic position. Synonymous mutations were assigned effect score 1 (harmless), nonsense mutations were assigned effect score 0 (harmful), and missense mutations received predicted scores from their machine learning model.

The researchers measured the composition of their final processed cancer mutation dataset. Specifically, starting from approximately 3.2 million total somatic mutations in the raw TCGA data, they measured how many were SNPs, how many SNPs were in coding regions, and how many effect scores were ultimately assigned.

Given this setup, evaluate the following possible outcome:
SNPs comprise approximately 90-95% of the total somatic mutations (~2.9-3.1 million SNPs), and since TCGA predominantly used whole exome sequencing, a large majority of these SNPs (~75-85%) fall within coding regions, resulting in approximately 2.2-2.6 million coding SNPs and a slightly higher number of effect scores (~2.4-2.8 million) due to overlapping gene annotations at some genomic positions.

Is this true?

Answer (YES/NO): NO